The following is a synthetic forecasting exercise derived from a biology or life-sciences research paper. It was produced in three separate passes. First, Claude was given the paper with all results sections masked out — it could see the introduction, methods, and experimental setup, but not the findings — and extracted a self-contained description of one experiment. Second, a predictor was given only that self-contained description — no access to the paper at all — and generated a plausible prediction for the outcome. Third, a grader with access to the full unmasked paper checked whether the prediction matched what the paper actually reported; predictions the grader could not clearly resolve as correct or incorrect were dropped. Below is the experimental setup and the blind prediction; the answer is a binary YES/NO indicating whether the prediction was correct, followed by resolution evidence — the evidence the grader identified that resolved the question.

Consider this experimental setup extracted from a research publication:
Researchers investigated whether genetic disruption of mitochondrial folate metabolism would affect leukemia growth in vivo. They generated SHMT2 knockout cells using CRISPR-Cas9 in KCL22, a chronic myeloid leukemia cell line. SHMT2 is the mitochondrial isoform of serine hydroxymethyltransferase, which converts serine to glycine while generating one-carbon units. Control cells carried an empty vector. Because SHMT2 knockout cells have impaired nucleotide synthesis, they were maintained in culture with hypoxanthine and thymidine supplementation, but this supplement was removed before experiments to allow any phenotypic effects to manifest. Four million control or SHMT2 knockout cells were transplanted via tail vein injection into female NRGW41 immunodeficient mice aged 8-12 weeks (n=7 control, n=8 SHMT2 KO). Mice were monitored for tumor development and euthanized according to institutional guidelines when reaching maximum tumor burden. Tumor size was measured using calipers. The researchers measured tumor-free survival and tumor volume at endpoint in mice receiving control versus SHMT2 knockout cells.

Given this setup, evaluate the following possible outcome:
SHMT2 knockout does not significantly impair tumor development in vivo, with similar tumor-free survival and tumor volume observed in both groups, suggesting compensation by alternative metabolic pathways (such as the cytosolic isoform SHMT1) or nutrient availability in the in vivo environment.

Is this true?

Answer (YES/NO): NO